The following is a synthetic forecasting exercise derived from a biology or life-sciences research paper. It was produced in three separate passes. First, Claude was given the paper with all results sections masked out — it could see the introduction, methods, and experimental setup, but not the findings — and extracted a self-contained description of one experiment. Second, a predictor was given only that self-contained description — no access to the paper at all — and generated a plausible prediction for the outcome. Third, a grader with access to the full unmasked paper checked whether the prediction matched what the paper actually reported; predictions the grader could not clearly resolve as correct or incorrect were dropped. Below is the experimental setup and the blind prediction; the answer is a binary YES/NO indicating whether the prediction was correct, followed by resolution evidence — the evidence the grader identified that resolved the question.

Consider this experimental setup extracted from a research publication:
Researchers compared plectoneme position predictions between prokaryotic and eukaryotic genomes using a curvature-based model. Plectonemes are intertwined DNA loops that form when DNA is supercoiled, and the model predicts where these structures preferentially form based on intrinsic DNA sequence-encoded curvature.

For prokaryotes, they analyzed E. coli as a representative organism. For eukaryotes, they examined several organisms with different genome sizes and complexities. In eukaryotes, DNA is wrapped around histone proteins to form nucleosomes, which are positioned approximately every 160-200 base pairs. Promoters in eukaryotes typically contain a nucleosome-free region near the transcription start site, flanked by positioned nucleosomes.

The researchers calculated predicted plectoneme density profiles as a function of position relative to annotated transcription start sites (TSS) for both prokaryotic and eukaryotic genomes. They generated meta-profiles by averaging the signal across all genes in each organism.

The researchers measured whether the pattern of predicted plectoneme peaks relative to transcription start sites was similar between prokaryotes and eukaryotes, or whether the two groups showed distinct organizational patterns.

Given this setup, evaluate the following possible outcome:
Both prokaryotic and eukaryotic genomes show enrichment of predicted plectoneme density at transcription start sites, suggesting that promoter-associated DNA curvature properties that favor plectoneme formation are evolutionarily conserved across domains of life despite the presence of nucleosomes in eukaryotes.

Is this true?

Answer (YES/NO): NO